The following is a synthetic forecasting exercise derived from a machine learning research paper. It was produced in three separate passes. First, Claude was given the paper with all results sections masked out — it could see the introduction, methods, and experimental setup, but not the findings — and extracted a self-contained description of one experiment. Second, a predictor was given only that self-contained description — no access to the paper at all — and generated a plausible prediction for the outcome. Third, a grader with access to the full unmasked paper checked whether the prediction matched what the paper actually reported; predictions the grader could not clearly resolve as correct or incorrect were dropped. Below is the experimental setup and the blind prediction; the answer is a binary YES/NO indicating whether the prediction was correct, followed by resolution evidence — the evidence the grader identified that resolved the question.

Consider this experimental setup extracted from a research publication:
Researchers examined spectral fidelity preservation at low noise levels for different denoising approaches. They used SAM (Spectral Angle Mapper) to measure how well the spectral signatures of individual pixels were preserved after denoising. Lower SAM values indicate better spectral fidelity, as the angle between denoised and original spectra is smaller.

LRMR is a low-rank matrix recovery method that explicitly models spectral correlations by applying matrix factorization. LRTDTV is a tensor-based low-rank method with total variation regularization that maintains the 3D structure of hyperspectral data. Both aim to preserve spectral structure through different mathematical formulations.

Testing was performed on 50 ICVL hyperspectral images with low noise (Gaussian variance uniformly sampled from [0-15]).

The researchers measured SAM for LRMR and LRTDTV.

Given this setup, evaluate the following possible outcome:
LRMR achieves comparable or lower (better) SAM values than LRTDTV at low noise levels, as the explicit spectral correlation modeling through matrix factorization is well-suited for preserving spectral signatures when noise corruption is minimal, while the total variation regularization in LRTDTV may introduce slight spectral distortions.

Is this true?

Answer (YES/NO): YES